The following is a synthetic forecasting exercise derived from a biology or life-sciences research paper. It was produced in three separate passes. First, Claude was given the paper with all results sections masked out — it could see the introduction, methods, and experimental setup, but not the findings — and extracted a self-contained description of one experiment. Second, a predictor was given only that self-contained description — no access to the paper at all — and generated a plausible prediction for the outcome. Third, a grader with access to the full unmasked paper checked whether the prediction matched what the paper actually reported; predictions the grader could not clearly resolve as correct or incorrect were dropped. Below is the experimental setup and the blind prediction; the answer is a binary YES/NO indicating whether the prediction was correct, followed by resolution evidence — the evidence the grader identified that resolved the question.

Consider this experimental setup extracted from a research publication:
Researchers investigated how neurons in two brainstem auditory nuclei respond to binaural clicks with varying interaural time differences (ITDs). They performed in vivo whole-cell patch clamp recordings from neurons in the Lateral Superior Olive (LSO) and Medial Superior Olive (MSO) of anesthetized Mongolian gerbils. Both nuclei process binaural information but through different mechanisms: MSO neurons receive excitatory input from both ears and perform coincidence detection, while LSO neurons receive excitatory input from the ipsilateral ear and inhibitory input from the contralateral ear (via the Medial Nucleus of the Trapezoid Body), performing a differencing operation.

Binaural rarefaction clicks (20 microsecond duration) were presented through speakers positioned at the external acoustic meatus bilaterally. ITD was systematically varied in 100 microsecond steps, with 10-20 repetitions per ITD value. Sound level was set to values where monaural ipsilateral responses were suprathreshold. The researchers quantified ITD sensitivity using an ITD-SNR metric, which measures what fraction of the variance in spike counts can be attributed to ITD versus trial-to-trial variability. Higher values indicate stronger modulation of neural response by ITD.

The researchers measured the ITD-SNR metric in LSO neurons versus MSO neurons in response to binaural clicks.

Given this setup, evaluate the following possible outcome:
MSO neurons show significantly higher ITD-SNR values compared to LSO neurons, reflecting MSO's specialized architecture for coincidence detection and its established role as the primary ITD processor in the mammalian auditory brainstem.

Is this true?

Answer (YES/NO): NO